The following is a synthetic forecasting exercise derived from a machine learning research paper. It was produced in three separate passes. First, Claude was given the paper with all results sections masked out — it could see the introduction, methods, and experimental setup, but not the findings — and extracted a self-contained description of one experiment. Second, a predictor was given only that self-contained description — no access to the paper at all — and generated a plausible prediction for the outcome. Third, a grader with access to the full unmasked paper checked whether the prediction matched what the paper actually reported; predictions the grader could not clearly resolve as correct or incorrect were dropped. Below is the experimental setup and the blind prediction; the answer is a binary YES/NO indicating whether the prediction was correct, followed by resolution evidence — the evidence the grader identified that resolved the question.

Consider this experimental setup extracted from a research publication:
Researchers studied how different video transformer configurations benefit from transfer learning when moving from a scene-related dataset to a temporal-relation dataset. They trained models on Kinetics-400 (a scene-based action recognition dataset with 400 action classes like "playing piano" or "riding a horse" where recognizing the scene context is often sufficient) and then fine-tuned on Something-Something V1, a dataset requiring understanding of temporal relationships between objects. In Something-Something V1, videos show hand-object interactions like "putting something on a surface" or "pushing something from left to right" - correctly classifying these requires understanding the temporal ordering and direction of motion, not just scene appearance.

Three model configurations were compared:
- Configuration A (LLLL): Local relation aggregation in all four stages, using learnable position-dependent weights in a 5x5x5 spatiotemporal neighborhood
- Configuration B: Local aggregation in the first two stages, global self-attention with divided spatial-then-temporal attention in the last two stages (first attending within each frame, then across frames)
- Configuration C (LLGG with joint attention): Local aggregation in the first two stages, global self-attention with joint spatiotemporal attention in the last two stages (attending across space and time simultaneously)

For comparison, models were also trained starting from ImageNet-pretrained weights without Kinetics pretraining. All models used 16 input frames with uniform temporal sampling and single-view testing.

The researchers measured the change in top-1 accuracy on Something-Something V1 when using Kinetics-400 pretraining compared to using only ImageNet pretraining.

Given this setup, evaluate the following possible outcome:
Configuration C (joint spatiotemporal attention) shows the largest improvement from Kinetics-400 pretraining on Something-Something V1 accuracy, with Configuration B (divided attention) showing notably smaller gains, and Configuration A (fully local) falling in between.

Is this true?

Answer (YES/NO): YES